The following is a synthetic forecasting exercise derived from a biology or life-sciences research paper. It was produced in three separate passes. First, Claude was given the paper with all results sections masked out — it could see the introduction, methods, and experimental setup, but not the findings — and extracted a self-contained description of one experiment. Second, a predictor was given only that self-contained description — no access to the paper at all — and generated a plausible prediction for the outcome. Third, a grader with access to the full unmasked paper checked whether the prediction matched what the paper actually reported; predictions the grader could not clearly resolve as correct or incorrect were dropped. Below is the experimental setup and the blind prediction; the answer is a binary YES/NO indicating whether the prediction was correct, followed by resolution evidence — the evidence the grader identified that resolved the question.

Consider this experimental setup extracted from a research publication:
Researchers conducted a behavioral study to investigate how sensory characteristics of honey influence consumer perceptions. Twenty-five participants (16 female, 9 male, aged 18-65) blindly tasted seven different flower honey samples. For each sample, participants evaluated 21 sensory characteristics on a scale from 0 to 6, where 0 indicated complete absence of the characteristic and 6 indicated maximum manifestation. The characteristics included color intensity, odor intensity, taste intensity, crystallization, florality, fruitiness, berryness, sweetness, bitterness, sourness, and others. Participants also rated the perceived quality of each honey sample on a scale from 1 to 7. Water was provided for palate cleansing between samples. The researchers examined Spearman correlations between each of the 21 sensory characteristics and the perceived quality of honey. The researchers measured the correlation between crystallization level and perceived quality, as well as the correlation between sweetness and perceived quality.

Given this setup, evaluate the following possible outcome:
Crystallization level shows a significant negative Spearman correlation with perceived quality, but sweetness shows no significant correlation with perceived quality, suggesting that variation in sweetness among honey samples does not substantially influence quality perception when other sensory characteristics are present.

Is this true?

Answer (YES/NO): NO